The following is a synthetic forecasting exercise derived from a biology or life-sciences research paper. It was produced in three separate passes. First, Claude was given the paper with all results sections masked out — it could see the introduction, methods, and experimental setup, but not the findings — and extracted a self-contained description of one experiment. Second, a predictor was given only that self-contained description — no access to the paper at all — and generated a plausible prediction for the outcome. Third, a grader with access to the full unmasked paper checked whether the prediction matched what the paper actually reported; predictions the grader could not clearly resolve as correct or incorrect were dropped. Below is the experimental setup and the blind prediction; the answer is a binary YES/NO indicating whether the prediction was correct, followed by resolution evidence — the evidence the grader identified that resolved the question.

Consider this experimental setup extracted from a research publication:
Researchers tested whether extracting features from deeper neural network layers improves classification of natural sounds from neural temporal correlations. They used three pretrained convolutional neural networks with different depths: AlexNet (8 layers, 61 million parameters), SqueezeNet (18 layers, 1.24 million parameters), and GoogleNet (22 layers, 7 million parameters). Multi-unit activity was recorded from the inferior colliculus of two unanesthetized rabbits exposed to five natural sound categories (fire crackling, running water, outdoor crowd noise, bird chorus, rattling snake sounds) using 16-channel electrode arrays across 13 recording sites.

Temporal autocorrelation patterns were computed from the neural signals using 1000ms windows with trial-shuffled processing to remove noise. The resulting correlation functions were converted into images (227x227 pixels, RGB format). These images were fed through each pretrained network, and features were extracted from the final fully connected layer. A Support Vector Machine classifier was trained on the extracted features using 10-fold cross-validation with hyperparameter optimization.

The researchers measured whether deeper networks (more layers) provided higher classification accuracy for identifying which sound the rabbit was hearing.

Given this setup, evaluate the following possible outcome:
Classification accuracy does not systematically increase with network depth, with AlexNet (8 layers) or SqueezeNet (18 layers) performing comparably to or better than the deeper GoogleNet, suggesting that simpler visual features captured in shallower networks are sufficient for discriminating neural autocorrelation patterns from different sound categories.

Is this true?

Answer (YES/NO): YES